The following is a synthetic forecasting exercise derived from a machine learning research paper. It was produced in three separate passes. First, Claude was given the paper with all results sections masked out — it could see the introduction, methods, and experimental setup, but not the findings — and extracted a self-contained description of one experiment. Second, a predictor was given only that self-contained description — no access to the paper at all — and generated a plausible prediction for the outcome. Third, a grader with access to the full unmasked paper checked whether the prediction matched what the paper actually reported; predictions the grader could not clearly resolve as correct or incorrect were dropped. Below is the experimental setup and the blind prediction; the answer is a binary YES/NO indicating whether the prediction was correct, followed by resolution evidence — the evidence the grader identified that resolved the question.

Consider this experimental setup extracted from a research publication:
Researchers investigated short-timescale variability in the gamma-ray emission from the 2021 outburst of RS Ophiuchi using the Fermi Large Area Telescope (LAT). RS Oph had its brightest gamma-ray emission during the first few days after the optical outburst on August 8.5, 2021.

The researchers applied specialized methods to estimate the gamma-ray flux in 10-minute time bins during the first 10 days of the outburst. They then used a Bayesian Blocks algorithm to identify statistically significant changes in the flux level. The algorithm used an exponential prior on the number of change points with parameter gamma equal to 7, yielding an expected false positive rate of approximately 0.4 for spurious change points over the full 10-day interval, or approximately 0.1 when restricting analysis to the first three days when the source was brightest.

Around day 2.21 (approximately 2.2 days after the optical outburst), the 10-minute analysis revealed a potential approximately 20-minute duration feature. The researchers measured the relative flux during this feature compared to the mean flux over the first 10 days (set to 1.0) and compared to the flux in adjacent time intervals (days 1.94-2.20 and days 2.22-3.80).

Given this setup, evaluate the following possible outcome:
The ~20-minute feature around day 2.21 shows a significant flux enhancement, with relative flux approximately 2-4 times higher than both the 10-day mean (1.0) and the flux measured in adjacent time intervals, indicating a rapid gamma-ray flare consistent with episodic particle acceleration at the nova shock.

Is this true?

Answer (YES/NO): NO